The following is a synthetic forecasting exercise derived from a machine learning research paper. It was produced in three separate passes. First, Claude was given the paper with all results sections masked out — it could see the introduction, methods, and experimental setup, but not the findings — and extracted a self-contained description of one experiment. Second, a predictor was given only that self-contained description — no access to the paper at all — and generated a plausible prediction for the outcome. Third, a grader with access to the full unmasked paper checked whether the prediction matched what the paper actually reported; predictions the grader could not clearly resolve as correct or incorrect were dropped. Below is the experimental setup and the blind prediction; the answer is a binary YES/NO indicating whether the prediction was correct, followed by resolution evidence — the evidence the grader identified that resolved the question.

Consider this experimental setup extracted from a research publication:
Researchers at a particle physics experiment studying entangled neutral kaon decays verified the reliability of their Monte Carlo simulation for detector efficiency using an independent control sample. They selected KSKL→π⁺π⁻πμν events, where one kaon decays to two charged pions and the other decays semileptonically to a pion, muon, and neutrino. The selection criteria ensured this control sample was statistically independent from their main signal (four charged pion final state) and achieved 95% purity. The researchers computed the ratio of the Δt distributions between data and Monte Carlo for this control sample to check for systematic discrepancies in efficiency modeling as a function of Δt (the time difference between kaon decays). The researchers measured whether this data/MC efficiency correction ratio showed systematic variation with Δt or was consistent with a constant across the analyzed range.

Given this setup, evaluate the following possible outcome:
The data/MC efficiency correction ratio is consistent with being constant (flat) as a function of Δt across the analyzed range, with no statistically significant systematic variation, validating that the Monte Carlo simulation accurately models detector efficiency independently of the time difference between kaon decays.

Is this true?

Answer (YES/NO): YES